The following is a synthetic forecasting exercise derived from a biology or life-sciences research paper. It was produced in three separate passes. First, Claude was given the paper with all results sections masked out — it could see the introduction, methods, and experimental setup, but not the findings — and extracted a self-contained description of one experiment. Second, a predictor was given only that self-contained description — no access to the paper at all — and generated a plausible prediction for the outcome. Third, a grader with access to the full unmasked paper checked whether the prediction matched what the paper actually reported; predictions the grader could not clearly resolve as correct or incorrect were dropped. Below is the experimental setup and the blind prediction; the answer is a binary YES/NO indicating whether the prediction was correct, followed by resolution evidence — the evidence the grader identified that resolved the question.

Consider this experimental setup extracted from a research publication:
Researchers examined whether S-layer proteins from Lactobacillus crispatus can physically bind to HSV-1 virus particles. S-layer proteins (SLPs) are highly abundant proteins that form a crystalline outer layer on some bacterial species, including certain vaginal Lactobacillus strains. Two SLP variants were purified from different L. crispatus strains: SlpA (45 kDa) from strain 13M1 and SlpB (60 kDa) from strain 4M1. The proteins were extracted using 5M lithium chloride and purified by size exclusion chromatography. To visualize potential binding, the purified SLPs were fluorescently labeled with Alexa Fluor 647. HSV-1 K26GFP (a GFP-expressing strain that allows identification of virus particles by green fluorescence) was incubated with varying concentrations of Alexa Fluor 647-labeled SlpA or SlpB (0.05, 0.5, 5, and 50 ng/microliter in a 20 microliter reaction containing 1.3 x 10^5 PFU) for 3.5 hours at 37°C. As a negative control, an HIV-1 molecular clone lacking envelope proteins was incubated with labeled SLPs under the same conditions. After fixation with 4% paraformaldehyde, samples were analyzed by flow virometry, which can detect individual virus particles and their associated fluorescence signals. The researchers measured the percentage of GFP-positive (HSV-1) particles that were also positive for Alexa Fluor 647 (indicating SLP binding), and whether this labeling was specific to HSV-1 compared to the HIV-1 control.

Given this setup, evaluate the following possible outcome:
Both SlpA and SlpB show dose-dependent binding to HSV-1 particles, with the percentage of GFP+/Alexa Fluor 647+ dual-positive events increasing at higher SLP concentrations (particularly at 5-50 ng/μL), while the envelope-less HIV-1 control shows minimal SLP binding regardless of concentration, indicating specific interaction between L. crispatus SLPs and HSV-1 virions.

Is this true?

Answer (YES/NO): YES